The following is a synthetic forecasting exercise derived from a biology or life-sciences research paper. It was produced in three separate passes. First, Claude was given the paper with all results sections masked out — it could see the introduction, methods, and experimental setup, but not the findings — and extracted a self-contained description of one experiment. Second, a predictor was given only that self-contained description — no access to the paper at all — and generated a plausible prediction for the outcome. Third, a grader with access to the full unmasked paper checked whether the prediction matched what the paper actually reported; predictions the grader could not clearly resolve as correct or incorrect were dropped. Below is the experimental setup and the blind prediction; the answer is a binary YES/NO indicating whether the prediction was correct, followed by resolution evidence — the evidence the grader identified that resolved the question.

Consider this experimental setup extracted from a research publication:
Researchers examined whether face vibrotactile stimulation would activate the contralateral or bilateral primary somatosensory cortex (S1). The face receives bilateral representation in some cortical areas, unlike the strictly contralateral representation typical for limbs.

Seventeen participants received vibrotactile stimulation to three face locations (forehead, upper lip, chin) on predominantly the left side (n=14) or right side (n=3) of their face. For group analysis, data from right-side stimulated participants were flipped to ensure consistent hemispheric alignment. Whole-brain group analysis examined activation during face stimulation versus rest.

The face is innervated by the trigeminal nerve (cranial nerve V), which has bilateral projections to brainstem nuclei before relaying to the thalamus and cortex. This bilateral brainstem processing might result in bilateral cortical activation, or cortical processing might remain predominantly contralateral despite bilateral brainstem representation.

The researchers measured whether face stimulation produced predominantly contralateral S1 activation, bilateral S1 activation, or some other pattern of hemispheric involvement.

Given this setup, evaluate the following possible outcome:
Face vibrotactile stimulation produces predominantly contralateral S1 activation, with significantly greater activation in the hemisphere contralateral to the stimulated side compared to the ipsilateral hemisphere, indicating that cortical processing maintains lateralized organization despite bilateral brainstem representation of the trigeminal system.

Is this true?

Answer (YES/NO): YES